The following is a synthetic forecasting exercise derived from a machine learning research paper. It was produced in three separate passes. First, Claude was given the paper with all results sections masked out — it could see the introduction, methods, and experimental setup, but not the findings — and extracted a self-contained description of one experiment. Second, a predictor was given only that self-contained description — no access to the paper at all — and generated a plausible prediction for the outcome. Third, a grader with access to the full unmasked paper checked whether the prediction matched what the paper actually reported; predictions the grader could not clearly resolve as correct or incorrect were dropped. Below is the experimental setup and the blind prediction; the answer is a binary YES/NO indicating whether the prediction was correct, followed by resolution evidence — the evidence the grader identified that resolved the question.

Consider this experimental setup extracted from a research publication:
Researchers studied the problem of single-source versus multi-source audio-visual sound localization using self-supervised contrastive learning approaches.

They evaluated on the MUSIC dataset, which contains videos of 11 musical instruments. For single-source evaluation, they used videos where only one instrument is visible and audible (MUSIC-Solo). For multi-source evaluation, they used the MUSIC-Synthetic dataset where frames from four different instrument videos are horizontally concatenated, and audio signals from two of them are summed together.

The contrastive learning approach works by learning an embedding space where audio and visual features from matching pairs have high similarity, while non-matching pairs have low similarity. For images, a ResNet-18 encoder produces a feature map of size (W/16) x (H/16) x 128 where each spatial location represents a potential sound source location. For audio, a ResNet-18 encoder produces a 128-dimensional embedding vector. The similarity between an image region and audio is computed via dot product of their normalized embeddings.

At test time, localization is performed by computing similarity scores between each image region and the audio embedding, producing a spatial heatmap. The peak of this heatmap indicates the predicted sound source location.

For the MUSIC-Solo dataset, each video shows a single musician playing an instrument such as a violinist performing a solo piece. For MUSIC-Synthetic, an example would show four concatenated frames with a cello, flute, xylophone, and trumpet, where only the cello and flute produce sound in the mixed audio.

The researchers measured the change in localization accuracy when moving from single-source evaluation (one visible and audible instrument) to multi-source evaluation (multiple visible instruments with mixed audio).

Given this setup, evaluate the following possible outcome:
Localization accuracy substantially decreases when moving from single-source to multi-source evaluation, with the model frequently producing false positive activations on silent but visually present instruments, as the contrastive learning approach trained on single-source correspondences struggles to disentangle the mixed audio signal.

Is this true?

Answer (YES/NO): NO